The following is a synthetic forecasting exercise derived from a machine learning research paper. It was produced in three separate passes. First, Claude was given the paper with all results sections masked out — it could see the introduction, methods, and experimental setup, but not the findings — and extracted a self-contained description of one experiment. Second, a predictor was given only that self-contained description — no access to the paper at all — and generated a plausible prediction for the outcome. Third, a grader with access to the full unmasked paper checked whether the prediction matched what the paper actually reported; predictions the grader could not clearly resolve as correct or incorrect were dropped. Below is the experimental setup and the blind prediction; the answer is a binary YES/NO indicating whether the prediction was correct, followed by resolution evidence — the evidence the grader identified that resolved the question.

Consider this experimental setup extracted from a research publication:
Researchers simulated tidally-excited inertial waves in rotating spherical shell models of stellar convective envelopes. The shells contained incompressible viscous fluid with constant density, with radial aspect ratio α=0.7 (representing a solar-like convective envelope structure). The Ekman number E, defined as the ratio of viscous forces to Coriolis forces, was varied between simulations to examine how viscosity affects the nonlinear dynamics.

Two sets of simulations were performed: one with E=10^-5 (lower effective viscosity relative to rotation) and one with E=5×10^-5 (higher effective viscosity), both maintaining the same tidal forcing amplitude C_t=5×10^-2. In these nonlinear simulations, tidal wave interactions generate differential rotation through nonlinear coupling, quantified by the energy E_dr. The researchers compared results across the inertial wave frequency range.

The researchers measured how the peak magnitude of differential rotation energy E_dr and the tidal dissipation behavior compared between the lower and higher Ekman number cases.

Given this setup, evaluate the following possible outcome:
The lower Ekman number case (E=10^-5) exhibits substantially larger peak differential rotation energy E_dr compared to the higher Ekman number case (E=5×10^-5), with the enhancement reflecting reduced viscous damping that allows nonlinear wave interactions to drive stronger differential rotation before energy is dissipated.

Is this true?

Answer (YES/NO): YES